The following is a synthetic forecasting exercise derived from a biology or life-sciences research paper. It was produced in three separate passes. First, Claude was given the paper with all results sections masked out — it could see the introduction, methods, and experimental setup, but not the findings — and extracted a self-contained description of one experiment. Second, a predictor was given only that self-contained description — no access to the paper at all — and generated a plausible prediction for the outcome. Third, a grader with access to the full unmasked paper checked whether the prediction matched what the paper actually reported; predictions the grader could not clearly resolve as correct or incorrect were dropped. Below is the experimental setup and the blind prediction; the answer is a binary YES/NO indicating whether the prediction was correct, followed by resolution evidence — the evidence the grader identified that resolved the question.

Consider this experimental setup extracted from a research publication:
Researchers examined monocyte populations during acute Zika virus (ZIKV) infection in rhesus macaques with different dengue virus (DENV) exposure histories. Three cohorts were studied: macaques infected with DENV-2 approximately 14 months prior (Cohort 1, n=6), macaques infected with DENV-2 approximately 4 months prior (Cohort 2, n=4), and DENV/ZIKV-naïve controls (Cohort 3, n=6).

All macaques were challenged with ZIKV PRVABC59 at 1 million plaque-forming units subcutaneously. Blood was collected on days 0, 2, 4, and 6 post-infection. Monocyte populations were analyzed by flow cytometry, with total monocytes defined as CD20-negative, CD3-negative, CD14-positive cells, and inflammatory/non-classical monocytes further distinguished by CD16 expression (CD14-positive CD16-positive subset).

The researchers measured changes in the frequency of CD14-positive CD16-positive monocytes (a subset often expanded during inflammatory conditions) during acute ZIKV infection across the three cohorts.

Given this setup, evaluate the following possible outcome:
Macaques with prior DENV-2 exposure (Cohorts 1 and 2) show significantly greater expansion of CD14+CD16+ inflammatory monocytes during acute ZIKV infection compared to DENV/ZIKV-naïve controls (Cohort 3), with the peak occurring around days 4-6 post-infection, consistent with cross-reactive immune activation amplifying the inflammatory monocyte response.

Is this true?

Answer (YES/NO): NO